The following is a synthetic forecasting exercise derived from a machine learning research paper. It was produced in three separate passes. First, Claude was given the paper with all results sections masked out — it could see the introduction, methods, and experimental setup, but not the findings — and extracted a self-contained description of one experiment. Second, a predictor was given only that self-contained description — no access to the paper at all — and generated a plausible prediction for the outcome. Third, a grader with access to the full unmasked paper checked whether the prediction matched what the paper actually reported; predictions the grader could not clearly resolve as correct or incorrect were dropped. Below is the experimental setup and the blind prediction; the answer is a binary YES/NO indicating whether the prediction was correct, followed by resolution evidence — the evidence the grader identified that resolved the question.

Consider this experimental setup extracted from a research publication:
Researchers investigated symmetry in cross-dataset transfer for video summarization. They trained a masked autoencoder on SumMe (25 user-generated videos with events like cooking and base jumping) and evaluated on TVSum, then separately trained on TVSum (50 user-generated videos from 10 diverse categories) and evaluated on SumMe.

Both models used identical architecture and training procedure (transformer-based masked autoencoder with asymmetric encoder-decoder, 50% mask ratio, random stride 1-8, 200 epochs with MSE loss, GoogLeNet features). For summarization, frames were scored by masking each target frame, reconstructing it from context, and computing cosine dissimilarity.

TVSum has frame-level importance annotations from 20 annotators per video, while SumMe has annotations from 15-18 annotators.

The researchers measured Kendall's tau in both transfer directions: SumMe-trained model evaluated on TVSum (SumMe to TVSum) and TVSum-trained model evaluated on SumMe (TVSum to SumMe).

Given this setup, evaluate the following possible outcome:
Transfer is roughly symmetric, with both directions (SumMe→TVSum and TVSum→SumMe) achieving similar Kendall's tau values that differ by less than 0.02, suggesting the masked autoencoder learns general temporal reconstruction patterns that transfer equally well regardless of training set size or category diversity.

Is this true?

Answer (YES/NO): NO